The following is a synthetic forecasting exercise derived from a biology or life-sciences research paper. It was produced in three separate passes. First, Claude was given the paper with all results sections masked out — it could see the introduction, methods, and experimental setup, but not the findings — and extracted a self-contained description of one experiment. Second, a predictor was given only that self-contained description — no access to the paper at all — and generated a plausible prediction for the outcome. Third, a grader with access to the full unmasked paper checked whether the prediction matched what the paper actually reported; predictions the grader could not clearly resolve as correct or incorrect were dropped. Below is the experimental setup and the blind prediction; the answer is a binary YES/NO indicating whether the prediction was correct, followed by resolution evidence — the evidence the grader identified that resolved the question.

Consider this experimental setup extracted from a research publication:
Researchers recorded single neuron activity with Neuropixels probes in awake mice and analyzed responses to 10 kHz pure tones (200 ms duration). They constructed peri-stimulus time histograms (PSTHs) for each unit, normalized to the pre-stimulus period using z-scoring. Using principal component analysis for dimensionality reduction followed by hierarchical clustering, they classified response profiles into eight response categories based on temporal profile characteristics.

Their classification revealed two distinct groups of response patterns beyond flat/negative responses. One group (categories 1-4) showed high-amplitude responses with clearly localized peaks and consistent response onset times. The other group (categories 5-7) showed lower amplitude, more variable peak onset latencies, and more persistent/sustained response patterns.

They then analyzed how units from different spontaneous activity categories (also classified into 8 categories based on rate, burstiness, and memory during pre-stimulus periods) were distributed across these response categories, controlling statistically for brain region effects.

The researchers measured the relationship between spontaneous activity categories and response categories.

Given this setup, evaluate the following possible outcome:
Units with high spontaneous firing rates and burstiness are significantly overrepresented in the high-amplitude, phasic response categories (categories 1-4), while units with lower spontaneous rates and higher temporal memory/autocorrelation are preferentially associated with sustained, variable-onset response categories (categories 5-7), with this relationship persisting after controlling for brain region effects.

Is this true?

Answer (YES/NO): NO